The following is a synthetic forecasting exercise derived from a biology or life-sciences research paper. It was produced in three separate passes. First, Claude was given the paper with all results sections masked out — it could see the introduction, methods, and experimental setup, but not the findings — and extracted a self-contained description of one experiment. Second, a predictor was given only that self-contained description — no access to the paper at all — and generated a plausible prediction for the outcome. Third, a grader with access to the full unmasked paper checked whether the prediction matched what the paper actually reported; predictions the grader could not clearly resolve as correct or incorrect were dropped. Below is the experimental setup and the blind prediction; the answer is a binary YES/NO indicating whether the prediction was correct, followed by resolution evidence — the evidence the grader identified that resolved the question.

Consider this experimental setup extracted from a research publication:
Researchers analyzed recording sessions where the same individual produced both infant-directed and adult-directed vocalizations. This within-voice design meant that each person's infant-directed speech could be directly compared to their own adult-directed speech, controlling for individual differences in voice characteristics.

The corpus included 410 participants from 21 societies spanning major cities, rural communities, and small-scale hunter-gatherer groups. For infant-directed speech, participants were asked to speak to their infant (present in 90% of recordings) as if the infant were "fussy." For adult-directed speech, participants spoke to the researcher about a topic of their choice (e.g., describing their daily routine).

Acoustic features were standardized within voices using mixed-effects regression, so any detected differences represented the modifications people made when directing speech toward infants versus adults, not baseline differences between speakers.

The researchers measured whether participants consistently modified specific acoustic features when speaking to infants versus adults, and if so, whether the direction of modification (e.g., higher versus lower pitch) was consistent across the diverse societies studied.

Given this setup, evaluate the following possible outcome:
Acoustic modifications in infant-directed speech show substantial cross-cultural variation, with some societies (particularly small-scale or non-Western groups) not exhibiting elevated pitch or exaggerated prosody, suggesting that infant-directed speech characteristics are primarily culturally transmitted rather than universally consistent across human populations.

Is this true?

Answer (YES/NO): NO